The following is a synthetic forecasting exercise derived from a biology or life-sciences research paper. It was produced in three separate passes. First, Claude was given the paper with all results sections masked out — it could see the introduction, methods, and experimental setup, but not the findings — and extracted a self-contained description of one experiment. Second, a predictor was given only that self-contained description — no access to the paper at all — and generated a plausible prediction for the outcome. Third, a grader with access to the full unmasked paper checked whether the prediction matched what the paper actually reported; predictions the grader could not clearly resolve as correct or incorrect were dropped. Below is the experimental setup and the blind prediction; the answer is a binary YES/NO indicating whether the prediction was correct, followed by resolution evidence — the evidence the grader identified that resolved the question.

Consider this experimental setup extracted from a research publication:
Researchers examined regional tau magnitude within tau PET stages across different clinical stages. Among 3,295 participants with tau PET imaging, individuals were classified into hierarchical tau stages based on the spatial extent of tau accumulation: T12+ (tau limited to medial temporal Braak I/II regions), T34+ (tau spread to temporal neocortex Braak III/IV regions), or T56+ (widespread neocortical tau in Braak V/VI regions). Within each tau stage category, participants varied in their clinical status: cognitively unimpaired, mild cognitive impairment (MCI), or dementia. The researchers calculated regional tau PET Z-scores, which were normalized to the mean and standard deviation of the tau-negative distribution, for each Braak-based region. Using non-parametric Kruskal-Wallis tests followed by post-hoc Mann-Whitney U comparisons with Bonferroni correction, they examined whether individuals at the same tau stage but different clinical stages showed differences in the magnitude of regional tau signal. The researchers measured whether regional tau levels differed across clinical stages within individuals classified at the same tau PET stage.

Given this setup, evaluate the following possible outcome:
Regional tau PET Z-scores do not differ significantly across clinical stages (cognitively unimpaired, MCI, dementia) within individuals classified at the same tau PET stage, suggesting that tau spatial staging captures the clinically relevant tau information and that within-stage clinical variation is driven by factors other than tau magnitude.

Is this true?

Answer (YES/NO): NO